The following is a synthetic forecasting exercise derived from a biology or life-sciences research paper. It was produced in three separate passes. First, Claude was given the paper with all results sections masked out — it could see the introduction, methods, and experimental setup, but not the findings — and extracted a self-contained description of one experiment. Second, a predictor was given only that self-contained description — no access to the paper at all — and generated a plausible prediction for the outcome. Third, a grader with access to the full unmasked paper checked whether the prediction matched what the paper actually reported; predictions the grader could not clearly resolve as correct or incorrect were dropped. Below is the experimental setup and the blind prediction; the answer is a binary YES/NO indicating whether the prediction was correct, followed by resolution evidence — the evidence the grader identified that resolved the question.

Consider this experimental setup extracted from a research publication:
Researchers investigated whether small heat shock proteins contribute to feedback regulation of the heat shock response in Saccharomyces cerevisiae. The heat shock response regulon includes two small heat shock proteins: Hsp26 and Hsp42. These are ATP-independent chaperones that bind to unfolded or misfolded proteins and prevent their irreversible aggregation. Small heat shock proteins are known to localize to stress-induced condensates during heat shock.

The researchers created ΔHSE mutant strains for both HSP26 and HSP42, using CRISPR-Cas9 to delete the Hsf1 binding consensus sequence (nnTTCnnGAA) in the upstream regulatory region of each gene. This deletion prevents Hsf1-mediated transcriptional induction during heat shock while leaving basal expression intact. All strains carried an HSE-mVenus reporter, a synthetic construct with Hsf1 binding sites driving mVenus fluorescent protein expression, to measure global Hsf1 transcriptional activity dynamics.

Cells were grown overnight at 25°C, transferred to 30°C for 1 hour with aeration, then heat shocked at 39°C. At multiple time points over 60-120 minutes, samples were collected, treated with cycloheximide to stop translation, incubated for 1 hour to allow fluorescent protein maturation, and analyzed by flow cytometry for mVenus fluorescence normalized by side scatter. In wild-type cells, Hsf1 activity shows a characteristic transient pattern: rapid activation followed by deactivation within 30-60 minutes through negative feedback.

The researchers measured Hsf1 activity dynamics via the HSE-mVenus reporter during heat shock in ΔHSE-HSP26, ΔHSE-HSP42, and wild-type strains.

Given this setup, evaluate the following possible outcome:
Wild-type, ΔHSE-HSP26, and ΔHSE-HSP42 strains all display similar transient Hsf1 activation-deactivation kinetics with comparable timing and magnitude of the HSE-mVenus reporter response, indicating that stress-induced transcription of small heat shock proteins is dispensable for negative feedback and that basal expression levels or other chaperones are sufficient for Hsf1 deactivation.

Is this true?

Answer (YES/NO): NO